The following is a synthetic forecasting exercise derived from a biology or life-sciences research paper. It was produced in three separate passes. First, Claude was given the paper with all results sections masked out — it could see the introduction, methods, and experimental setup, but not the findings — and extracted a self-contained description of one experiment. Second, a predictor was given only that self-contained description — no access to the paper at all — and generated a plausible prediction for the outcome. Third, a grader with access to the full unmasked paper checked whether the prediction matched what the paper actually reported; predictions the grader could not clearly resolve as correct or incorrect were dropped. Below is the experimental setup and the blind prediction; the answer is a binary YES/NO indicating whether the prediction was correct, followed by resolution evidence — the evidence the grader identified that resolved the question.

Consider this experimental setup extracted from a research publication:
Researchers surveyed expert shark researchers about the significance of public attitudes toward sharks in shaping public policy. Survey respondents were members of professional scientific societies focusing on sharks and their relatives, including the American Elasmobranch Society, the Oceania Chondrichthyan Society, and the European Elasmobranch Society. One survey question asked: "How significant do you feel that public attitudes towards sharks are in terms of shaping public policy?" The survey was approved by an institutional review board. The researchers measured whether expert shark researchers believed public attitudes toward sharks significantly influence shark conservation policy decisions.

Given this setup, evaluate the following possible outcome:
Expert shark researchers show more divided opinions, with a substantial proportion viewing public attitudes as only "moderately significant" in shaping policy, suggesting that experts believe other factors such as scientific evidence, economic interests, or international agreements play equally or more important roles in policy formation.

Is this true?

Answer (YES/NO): NO